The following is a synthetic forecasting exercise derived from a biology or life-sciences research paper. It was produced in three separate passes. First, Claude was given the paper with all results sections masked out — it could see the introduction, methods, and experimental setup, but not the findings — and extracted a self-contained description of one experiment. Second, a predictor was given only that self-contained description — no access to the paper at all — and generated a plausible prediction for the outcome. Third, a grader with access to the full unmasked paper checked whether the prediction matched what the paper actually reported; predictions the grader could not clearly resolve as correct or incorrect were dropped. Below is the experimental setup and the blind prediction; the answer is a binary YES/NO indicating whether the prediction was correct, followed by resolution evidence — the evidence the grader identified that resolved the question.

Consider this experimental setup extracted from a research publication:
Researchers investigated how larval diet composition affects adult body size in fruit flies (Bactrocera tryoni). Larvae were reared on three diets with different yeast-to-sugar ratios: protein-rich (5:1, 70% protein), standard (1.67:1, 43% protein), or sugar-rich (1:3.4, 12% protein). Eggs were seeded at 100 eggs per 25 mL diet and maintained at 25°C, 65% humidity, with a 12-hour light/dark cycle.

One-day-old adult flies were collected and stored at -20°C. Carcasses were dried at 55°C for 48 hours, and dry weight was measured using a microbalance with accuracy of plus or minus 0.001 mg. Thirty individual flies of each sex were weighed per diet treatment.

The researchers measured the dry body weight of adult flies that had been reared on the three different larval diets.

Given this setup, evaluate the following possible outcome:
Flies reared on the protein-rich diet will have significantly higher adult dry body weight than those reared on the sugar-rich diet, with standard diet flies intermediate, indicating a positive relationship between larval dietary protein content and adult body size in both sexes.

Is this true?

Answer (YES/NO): NO